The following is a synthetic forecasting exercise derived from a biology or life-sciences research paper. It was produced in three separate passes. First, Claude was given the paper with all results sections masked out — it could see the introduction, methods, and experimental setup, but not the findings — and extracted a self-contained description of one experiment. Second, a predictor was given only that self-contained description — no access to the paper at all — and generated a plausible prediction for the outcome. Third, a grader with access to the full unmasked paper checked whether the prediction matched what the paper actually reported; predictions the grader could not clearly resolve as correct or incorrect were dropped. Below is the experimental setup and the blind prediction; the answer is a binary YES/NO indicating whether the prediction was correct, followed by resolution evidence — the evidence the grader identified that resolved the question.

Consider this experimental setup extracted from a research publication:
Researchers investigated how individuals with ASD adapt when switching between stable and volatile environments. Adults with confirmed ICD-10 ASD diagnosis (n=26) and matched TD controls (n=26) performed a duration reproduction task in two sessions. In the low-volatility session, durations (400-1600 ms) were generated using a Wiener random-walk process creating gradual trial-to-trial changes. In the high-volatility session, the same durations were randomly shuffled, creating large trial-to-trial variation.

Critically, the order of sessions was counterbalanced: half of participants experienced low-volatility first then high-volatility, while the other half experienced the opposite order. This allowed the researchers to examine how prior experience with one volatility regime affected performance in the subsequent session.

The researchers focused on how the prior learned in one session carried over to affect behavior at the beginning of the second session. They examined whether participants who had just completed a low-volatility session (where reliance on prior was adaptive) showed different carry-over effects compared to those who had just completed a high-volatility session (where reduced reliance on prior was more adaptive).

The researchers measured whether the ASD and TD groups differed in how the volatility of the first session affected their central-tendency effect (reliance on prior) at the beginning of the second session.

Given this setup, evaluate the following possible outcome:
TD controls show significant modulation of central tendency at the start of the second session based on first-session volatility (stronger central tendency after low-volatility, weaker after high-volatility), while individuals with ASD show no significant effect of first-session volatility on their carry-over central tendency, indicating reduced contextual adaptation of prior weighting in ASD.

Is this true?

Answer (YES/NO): NO